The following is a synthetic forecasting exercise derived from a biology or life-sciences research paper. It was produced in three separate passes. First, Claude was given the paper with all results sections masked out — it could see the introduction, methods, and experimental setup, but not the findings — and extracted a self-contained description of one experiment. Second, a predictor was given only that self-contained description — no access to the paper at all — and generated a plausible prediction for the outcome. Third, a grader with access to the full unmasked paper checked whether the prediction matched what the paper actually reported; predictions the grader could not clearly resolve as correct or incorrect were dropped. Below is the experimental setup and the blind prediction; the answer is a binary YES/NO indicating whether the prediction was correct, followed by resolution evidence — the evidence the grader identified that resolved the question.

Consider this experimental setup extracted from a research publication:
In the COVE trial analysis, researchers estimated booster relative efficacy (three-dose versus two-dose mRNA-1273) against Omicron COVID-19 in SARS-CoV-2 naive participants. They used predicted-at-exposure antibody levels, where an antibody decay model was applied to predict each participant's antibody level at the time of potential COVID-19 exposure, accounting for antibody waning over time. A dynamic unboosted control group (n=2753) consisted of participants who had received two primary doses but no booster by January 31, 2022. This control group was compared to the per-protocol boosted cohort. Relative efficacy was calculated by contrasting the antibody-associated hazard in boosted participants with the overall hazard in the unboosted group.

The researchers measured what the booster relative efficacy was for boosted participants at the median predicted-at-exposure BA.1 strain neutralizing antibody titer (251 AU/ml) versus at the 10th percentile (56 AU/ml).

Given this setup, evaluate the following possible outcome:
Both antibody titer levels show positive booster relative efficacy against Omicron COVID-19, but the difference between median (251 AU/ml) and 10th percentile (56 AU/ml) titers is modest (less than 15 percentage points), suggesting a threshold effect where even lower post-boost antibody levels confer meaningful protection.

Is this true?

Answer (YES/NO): NO